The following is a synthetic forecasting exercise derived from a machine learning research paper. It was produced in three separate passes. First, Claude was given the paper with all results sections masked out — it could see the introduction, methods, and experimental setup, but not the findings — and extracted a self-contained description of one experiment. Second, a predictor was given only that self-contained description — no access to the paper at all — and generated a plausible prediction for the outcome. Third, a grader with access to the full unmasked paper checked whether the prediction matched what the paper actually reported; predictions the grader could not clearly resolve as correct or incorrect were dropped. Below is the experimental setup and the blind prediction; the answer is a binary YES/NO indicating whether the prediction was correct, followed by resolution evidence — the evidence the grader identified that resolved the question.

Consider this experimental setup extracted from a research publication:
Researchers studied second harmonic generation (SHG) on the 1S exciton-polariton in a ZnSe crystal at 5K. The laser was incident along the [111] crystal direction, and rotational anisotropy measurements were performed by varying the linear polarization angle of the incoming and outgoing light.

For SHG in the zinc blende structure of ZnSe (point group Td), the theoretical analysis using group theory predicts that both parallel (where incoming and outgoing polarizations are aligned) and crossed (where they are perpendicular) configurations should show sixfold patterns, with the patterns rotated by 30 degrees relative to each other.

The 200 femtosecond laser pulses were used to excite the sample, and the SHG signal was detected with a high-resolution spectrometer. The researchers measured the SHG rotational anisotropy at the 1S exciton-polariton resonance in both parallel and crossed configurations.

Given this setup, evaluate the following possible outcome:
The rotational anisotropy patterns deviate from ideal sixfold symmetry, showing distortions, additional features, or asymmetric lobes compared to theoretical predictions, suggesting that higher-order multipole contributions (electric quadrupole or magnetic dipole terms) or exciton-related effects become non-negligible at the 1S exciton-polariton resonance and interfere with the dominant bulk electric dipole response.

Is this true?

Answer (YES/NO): YES